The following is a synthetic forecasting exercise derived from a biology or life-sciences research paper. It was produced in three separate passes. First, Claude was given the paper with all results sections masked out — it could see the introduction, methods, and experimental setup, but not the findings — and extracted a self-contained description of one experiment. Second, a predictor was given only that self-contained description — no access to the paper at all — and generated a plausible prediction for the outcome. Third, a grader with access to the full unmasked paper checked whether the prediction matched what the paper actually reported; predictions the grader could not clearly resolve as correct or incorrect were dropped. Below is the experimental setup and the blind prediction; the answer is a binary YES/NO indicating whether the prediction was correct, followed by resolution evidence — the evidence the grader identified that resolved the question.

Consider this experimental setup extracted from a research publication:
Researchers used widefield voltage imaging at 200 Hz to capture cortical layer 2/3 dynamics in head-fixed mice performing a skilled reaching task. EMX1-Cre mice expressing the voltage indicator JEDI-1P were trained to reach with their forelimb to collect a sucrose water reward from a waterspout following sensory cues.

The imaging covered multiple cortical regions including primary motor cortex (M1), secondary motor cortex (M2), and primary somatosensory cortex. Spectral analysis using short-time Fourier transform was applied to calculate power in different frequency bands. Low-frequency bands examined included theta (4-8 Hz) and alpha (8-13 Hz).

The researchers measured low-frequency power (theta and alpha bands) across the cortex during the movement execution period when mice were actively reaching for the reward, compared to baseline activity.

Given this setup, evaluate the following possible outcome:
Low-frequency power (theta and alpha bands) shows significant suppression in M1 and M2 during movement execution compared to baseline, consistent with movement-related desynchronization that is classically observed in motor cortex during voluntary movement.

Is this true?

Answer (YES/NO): YES